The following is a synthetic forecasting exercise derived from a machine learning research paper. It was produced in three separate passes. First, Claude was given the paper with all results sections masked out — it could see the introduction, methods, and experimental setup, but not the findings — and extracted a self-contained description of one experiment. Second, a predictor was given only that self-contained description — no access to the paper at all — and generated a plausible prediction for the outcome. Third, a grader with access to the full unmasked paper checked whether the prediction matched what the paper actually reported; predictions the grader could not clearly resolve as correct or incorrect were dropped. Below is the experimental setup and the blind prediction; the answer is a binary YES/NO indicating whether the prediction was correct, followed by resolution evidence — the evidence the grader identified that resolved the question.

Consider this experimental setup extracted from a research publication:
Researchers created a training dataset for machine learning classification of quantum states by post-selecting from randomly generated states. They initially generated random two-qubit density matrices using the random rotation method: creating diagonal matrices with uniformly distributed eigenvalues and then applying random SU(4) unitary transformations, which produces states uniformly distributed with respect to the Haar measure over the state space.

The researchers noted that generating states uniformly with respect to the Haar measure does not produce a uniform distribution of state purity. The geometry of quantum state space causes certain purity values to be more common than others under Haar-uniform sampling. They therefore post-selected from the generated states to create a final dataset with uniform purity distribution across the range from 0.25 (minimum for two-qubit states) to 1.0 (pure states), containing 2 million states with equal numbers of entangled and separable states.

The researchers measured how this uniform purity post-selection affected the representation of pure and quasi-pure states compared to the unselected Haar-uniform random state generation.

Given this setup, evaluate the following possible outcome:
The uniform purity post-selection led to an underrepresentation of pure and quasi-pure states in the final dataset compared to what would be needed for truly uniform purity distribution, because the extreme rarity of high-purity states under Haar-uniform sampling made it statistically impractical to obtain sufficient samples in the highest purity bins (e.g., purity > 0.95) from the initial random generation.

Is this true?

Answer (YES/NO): NO